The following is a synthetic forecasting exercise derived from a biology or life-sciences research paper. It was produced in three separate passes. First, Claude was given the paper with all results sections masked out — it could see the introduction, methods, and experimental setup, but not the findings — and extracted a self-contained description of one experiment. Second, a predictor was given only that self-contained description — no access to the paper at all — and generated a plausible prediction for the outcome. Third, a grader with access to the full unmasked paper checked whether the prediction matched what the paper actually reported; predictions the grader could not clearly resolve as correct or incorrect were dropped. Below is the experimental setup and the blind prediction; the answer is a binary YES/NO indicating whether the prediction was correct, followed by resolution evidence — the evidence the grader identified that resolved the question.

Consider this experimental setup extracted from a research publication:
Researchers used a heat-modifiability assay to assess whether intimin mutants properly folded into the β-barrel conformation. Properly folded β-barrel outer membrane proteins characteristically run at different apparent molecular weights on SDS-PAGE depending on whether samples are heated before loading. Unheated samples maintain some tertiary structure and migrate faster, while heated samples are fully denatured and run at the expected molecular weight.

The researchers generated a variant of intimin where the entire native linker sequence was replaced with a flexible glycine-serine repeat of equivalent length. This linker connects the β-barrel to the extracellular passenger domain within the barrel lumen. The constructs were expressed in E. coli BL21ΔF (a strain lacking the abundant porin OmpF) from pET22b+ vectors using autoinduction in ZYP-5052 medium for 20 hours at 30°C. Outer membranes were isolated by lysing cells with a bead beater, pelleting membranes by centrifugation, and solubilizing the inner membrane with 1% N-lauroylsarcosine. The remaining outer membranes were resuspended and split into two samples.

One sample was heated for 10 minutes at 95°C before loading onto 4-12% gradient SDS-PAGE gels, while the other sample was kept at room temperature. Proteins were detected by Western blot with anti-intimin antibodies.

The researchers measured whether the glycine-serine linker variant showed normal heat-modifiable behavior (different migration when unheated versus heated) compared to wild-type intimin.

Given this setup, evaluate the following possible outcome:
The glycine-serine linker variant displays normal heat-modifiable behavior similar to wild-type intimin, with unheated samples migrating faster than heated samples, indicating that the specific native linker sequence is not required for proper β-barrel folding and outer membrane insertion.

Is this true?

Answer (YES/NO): YES